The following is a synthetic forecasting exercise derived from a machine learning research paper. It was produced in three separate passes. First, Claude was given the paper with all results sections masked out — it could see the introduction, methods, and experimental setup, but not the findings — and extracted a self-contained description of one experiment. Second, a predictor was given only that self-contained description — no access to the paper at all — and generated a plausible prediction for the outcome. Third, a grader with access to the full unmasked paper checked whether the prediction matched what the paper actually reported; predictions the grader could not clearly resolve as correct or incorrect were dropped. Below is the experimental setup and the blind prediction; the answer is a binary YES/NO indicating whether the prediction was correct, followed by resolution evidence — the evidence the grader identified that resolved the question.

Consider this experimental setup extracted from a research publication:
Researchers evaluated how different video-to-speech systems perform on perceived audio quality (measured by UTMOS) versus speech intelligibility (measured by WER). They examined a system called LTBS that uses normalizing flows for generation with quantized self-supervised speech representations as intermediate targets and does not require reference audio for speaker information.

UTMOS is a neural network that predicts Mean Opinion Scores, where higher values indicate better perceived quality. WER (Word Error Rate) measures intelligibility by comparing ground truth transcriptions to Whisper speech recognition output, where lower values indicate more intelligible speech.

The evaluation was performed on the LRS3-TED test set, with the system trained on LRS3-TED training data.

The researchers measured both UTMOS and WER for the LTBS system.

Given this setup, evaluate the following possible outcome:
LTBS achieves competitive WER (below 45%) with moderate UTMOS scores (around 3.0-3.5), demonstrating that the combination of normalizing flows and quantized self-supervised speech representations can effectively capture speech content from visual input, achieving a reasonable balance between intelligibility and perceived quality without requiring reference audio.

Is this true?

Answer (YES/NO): NO